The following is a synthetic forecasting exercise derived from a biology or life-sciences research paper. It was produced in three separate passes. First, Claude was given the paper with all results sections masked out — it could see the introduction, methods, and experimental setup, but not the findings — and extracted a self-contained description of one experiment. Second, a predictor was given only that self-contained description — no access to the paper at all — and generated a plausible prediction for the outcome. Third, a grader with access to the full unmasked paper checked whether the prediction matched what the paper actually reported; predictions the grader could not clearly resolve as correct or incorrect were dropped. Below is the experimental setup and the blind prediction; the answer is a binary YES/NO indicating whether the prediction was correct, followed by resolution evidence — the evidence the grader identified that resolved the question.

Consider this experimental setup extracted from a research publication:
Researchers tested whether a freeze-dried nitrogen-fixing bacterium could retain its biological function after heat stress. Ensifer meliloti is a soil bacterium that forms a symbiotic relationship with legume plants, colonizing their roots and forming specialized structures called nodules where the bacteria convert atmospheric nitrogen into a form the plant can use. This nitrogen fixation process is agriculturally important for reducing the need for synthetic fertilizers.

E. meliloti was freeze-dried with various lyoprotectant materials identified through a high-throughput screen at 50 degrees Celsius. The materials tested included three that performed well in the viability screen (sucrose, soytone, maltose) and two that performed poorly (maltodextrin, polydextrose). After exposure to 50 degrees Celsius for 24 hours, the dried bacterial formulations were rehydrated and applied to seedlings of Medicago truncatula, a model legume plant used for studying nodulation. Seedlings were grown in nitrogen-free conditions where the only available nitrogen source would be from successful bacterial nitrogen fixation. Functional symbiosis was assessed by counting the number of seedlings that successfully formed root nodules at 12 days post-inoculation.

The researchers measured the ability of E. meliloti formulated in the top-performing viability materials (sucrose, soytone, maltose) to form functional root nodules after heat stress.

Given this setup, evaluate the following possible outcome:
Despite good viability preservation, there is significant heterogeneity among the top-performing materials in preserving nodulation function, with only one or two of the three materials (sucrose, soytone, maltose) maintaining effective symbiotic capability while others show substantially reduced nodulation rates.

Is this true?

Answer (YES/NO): YES